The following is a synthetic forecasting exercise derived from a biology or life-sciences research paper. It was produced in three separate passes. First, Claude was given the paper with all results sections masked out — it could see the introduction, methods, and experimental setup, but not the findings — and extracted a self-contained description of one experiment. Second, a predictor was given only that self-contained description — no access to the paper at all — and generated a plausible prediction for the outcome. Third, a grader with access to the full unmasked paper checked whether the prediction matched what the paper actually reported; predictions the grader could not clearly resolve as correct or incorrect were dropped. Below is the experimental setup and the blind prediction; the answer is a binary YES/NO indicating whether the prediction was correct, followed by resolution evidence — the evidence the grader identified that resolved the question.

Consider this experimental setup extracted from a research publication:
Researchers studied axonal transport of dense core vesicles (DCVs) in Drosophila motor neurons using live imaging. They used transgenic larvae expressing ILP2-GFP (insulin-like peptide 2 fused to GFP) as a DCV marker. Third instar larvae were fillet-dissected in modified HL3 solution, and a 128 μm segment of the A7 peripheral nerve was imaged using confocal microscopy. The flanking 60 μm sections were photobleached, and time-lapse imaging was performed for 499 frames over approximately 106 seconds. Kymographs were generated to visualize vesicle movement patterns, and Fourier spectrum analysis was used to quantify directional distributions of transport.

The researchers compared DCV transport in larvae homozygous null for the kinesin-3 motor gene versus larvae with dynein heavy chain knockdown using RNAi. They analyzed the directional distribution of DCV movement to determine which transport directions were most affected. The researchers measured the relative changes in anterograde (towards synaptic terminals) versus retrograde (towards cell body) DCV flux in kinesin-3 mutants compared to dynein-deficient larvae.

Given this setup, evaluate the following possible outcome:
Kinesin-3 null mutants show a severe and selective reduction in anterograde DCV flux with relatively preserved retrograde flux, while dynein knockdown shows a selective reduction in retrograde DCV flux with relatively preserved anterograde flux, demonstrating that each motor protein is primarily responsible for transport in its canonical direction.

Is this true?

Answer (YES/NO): NO